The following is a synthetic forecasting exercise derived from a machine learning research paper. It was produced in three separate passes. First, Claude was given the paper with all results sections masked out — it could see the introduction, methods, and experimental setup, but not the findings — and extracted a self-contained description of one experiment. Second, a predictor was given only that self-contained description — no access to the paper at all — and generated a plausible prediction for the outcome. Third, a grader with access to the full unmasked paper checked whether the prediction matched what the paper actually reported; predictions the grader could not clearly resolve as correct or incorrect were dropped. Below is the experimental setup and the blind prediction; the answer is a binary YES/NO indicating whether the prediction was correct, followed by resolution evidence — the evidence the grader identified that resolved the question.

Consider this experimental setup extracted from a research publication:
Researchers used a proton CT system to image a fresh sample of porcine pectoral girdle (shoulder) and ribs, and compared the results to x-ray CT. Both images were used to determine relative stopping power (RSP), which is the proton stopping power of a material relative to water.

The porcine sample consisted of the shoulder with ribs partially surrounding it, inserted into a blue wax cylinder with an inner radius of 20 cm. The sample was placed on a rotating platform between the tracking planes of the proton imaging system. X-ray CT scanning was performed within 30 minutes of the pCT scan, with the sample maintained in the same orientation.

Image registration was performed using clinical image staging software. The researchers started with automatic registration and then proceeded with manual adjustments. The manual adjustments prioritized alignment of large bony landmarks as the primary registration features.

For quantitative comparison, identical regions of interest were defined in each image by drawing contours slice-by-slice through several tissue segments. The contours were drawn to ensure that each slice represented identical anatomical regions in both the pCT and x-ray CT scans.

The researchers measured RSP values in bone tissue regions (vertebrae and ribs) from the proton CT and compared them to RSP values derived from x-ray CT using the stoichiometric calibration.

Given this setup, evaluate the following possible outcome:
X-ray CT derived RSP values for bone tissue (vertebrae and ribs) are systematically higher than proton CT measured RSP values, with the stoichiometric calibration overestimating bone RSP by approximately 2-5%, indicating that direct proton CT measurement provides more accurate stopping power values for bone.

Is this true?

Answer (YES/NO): NO